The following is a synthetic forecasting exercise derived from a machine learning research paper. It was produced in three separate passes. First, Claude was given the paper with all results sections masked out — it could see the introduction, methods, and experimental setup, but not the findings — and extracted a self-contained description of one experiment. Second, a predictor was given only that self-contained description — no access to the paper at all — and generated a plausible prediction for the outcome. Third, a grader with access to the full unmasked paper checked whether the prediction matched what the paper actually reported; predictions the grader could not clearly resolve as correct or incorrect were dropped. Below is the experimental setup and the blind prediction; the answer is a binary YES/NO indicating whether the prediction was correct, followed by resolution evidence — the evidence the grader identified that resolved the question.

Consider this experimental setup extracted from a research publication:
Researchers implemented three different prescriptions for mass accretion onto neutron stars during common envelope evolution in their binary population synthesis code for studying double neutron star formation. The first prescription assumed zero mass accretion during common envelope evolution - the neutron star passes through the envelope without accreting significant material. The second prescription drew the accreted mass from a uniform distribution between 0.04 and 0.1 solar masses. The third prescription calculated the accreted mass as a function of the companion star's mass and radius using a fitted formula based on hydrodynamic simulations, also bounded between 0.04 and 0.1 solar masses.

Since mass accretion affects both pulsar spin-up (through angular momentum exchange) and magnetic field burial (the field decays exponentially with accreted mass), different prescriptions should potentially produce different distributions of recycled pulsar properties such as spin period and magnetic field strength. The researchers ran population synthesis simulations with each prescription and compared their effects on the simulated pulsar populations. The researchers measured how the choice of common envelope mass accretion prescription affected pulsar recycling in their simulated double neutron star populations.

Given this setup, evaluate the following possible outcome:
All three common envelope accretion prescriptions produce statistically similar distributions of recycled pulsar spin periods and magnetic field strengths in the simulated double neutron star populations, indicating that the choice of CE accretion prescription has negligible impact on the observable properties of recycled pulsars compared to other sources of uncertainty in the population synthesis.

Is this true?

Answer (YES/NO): NO